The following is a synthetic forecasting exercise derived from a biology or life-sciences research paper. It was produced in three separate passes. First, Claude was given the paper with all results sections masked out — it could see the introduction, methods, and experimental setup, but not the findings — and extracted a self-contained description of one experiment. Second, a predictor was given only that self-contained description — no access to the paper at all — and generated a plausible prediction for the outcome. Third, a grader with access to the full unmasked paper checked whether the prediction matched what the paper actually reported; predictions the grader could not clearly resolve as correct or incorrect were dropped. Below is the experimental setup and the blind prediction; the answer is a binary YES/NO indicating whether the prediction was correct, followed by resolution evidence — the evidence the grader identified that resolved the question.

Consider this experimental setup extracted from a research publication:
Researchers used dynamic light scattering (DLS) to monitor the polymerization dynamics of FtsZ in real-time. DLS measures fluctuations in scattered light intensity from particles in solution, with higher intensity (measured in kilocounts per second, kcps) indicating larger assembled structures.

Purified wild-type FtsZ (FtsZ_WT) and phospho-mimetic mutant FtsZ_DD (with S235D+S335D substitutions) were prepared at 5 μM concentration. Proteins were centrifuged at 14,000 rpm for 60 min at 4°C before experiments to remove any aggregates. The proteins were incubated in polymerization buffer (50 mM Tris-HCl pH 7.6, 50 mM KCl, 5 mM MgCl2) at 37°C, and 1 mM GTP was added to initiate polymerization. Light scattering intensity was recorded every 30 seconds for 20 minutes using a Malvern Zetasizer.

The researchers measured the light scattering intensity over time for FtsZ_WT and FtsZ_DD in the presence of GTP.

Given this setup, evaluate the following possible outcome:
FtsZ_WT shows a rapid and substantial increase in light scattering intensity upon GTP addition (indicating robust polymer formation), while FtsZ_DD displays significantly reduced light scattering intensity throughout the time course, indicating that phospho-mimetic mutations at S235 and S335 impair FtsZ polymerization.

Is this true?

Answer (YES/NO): YES